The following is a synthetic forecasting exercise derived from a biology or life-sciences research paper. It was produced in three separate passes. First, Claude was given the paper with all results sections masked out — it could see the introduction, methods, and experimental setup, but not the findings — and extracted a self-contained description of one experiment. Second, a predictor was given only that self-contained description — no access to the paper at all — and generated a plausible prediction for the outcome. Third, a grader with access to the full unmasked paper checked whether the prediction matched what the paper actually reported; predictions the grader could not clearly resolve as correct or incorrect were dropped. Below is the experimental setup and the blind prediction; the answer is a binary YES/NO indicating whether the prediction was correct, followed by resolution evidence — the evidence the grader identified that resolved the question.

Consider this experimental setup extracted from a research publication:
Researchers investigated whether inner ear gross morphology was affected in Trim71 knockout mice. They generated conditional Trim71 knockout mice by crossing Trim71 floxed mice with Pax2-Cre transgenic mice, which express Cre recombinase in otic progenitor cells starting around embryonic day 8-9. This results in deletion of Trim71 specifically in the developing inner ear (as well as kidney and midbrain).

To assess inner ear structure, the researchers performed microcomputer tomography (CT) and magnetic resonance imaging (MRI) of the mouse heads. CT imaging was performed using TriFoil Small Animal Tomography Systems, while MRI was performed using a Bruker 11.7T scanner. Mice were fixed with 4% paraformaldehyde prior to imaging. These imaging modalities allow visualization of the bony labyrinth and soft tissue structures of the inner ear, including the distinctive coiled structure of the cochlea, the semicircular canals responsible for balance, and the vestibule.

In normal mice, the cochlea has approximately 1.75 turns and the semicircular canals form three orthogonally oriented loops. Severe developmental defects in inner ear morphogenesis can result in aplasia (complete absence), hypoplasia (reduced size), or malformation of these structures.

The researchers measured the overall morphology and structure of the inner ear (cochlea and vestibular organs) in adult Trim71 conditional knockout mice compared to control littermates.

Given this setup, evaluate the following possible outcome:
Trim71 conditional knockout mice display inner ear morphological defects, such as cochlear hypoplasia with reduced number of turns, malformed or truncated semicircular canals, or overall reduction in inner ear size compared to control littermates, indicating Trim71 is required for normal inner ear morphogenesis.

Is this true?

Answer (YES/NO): NO